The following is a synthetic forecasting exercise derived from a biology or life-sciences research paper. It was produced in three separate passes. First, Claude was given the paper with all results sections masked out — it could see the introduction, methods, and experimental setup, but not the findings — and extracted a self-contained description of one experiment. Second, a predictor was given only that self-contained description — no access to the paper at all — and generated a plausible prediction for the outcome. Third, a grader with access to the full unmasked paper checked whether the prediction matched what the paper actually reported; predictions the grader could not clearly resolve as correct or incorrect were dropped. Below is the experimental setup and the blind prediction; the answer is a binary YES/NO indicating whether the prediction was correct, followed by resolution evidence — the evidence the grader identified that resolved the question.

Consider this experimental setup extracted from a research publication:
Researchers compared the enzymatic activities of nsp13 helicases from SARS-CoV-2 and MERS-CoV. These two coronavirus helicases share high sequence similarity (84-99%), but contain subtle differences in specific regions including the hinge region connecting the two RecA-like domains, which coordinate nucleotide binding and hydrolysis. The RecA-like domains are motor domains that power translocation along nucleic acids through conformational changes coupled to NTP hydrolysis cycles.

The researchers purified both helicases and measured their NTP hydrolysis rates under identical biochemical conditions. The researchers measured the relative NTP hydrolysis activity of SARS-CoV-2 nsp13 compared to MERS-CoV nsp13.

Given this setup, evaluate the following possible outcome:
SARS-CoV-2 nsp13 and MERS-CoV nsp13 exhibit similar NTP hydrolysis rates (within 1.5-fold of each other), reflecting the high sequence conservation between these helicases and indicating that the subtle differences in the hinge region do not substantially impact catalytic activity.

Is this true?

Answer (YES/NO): NO